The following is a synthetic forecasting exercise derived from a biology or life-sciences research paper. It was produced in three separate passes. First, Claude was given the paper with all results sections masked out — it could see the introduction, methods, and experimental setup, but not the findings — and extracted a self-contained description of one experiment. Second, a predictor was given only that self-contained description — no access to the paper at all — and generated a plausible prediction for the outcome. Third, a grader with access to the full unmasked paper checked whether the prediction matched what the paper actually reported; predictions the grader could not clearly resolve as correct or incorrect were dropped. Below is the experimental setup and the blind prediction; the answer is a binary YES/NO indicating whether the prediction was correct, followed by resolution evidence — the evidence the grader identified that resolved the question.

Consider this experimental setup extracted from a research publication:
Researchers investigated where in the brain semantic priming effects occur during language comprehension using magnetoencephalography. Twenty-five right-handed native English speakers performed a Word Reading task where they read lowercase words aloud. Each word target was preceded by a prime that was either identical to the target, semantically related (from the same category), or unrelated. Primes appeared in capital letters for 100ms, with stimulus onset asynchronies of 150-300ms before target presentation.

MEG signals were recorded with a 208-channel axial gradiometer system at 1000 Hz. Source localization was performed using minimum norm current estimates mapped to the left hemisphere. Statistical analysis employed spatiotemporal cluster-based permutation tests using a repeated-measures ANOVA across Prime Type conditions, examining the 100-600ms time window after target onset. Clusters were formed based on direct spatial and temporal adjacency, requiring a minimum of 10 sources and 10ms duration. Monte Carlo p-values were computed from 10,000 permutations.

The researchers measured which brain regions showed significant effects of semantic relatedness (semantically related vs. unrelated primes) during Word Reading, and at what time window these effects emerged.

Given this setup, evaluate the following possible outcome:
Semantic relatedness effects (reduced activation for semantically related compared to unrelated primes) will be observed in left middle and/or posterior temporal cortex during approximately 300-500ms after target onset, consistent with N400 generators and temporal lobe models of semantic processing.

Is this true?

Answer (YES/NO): NO